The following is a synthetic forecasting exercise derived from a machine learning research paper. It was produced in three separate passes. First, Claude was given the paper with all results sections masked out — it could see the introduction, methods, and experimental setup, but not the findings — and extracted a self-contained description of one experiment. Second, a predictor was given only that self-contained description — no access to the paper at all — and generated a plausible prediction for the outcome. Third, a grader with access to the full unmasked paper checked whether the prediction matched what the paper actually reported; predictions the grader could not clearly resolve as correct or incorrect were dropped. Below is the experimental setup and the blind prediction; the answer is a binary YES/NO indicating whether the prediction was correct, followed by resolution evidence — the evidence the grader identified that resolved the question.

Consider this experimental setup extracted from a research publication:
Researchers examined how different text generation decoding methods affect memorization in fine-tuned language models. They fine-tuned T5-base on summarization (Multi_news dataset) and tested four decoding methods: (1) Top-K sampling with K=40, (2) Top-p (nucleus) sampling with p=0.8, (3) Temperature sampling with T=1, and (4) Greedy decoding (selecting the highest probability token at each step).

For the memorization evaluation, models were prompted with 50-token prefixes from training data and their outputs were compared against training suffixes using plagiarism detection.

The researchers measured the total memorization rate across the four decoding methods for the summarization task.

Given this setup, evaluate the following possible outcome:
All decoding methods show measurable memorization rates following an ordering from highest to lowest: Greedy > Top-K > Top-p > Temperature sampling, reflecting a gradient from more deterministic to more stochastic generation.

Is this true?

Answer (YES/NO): NO